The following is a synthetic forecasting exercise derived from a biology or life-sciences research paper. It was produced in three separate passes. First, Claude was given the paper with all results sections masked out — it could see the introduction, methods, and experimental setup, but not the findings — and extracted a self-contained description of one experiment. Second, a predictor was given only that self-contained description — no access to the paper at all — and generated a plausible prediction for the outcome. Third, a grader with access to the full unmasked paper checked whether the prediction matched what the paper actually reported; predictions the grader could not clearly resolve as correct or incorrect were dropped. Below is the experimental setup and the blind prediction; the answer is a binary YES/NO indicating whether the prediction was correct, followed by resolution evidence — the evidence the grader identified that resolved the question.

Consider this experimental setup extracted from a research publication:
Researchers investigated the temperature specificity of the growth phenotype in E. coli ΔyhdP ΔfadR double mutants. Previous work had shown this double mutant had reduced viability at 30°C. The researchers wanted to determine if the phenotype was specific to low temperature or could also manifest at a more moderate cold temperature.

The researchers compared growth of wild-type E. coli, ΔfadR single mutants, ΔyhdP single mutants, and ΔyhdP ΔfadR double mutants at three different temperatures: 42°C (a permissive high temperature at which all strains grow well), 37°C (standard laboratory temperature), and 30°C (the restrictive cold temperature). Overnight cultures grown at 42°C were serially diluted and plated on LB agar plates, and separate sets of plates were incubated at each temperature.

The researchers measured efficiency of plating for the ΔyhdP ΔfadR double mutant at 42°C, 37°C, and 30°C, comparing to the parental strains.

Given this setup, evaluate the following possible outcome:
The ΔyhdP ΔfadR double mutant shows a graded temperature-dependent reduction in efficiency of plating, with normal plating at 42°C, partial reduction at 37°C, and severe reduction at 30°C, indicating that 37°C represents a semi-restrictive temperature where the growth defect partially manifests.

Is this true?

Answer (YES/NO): YES